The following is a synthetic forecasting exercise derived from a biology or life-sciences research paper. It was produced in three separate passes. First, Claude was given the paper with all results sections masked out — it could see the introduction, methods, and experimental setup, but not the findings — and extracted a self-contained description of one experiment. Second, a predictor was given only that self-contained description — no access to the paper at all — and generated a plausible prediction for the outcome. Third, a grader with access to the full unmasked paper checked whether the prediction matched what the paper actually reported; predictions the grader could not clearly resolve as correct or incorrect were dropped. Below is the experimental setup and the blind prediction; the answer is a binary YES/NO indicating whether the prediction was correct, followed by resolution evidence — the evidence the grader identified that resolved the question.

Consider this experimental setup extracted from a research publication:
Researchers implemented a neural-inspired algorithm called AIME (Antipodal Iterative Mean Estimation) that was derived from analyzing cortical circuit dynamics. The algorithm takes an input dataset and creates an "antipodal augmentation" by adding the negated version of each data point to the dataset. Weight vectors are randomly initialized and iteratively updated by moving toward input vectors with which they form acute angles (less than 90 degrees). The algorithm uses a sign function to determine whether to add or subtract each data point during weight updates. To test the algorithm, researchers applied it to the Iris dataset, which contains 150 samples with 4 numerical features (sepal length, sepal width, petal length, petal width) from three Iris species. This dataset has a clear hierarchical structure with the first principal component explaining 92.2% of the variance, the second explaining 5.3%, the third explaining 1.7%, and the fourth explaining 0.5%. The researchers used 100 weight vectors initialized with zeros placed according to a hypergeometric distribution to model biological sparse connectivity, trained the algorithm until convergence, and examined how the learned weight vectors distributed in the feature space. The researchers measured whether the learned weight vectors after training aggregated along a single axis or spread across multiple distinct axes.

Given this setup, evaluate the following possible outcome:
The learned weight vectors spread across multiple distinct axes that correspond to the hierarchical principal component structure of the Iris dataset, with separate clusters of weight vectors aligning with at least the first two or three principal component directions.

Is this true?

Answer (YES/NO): NO